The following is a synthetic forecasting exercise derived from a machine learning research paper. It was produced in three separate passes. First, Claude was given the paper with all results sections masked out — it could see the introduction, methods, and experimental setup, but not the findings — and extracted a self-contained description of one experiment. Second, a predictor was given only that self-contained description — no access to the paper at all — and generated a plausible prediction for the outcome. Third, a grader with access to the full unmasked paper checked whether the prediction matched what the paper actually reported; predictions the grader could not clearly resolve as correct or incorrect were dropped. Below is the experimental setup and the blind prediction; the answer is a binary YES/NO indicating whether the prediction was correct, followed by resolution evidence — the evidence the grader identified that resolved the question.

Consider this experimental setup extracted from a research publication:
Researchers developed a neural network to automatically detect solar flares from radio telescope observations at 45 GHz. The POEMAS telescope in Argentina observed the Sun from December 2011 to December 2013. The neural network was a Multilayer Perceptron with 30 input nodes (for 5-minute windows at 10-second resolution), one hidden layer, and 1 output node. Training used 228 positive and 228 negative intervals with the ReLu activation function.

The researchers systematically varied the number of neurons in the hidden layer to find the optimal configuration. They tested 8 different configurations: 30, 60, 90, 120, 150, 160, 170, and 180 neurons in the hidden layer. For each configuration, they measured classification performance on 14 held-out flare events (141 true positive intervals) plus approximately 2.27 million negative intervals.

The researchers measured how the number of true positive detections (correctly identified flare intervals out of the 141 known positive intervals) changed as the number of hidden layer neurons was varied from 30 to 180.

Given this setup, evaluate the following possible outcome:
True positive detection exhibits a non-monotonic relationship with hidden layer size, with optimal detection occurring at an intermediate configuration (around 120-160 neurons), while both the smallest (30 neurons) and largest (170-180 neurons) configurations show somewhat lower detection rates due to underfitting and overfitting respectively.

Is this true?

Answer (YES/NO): NO